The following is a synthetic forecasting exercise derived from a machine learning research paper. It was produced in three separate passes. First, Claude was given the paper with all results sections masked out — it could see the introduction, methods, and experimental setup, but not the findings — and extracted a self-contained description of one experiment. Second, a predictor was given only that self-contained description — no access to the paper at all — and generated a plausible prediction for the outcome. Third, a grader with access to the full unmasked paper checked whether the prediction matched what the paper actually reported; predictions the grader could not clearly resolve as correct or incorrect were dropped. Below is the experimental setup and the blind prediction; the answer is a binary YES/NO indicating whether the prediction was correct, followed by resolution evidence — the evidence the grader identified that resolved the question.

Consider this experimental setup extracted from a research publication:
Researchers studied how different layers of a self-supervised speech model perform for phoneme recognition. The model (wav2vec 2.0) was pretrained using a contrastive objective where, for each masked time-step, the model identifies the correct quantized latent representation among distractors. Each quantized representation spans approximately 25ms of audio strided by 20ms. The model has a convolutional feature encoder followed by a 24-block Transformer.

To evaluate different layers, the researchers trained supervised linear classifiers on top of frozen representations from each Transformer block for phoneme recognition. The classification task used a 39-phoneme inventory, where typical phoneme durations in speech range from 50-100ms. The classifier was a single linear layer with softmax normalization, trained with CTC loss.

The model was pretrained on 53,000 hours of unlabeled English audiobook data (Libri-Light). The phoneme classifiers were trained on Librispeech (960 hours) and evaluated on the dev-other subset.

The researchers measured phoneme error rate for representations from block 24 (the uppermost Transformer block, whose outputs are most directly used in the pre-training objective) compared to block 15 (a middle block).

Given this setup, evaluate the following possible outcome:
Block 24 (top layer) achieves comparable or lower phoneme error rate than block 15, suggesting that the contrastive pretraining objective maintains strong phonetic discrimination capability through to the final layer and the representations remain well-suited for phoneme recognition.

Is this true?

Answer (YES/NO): NO